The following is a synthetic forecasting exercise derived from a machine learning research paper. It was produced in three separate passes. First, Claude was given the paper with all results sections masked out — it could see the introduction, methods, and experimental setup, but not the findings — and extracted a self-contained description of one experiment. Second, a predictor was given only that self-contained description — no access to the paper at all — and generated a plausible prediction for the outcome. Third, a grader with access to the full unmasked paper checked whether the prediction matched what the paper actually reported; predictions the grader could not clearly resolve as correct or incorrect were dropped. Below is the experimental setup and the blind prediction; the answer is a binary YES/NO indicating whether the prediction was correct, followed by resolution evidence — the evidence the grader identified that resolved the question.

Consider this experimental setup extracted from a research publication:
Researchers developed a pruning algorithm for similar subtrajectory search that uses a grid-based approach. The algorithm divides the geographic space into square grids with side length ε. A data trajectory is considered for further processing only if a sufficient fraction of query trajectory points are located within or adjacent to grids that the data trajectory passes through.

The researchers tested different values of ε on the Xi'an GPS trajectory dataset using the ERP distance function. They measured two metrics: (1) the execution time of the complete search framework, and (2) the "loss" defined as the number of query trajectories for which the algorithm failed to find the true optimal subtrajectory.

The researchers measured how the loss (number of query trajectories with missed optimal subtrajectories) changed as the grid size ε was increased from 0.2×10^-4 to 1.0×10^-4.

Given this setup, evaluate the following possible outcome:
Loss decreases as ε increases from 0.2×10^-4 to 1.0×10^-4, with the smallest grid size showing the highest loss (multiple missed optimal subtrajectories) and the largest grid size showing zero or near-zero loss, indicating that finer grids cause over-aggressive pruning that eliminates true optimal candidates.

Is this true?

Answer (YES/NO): YES